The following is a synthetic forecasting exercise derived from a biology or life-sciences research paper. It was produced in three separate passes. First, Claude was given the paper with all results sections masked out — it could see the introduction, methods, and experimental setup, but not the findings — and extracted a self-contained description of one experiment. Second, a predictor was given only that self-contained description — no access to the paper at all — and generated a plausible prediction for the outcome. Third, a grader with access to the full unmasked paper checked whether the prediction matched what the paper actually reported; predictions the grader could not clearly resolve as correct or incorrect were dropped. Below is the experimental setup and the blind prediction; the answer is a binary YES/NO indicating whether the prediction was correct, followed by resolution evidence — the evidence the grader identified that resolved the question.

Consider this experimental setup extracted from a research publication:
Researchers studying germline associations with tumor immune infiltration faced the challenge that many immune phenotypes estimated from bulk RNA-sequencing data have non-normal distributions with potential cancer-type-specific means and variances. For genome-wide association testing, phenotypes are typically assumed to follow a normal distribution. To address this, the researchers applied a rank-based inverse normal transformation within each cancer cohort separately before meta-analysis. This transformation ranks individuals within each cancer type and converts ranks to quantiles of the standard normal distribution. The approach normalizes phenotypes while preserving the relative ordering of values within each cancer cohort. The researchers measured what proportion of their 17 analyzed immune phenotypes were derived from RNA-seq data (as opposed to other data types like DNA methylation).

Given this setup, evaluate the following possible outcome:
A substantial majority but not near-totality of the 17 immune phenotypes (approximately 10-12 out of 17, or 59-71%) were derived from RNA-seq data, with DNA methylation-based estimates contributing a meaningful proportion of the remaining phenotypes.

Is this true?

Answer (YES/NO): NO